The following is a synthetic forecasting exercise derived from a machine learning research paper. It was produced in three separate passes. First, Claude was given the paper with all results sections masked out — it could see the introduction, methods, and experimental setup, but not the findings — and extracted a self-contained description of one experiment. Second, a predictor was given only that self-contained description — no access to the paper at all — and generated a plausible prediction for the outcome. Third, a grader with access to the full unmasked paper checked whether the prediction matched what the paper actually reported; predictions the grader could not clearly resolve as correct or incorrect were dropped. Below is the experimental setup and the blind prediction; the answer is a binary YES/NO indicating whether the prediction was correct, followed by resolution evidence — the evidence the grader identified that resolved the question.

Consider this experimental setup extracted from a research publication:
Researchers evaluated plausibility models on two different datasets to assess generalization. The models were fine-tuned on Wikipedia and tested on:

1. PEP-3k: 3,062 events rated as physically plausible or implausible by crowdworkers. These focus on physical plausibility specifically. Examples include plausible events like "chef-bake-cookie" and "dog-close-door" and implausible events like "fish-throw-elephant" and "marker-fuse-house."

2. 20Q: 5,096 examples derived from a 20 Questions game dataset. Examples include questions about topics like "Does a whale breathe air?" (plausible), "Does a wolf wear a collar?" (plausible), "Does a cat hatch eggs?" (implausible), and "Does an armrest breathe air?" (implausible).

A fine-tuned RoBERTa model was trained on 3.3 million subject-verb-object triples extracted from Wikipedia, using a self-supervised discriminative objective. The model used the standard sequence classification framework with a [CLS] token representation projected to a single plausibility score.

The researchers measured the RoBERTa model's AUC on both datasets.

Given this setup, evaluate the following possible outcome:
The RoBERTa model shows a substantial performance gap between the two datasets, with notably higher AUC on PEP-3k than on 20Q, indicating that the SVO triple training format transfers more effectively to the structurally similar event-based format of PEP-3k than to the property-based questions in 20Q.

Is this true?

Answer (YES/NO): NO